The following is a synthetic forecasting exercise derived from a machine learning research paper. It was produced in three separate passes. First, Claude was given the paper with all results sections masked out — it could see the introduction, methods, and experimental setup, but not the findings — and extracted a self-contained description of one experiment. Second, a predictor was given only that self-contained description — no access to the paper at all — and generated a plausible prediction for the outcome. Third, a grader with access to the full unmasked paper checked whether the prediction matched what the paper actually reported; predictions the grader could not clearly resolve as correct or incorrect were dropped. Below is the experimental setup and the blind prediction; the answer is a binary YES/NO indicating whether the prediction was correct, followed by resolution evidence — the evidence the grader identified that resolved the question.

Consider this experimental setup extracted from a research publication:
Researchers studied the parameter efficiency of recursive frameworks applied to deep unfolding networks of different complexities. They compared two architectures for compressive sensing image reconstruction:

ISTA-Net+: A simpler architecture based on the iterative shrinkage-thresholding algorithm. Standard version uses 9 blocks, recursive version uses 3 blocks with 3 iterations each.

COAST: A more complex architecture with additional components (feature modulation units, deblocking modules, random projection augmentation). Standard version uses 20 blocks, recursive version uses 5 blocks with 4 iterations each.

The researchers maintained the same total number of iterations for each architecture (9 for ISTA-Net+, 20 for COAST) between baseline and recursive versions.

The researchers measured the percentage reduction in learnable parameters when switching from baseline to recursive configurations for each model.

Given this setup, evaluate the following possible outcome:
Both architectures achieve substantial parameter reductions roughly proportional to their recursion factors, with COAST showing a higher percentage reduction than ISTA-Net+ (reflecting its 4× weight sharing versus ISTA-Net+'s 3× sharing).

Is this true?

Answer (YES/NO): YES